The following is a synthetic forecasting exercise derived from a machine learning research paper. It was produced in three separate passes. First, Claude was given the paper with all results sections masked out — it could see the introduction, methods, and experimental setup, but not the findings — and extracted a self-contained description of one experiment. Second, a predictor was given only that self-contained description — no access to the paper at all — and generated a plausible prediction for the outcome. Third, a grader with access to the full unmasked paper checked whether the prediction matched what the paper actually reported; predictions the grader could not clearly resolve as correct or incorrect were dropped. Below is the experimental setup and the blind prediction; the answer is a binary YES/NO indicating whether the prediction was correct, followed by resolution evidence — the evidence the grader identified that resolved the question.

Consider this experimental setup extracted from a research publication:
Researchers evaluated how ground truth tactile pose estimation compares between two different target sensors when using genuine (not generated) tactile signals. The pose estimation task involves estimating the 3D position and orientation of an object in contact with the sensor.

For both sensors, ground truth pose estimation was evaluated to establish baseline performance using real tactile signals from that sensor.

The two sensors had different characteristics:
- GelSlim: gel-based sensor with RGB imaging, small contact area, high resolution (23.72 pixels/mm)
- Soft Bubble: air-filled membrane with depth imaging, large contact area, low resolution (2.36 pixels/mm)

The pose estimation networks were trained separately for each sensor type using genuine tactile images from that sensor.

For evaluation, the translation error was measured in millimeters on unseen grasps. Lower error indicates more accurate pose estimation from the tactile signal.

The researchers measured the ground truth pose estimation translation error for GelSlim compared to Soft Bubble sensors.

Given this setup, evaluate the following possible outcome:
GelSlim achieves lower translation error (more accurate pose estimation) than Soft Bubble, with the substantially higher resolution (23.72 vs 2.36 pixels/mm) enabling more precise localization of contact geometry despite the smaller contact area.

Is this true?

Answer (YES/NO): NO